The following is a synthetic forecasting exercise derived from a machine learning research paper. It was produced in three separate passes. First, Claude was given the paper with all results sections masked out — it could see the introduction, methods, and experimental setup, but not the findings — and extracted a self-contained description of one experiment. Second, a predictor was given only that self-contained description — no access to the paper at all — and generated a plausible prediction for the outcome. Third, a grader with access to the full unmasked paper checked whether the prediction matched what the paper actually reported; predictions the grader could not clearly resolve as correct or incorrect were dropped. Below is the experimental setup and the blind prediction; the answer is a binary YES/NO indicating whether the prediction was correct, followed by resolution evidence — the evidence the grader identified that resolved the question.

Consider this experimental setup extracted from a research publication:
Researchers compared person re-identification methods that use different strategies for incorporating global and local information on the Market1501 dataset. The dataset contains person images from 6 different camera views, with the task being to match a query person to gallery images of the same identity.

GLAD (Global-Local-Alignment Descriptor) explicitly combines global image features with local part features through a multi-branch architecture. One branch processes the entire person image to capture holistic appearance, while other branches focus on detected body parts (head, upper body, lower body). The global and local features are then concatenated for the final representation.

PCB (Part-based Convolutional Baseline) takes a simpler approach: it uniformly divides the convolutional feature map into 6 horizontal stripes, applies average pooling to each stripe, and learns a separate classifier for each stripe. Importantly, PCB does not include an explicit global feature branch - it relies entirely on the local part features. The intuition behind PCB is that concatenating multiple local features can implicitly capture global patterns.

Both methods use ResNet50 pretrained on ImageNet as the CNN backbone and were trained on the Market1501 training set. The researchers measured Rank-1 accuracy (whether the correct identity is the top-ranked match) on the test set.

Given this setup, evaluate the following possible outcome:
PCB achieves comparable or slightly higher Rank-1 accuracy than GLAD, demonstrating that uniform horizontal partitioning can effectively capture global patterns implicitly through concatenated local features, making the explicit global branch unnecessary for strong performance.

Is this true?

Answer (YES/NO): YES